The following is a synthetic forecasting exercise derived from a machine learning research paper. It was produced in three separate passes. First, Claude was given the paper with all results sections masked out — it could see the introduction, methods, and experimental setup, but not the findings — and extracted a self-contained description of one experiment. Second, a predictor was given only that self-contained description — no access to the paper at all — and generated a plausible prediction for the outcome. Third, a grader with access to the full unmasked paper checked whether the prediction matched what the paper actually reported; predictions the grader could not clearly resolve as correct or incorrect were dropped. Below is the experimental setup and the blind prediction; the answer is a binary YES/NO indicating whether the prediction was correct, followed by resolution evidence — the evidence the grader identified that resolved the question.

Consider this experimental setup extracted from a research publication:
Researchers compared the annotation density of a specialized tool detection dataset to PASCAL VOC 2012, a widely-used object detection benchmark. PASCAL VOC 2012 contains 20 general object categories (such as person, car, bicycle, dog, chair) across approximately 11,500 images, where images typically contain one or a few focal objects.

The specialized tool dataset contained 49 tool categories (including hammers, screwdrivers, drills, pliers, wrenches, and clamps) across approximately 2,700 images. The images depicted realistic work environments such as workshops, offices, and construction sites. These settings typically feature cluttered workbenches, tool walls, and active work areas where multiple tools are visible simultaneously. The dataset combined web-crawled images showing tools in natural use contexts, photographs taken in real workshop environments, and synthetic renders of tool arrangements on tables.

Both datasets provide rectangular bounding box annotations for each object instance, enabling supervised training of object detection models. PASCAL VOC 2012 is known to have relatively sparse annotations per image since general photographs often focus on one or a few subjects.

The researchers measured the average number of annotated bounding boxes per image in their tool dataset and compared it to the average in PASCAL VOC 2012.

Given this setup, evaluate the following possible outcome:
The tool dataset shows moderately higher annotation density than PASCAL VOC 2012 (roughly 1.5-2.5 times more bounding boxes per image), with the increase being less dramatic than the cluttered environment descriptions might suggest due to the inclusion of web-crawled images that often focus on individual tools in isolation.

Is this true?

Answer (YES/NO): NO